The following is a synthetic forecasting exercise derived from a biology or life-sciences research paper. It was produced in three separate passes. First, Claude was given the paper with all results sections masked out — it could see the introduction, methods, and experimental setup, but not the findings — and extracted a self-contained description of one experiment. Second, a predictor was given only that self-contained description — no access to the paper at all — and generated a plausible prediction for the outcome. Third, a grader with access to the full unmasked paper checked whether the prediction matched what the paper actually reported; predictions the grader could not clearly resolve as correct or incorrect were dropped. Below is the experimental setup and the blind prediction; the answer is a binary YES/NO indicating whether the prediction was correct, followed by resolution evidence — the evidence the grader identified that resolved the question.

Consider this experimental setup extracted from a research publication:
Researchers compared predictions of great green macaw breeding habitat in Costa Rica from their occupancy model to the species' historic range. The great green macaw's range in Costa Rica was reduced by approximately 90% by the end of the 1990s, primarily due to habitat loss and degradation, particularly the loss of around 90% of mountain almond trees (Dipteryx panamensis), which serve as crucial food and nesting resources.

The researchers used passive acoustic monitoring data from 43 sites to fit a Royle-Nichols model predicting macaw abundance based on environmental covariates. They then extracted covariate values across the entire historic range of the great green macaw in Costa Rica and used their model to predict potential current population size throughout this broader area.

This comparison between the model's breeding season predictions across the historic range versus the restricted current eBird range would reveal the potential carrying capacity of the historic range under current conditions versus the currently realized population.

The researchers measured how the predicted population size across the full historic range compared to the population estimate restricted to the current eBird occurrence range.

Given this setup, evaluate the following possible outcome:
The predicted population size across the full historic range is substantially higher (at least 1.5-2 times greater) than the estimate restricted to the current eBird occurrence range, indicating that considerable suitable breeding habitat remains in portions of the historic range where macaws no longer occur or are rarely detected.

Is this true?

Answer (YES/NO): YES